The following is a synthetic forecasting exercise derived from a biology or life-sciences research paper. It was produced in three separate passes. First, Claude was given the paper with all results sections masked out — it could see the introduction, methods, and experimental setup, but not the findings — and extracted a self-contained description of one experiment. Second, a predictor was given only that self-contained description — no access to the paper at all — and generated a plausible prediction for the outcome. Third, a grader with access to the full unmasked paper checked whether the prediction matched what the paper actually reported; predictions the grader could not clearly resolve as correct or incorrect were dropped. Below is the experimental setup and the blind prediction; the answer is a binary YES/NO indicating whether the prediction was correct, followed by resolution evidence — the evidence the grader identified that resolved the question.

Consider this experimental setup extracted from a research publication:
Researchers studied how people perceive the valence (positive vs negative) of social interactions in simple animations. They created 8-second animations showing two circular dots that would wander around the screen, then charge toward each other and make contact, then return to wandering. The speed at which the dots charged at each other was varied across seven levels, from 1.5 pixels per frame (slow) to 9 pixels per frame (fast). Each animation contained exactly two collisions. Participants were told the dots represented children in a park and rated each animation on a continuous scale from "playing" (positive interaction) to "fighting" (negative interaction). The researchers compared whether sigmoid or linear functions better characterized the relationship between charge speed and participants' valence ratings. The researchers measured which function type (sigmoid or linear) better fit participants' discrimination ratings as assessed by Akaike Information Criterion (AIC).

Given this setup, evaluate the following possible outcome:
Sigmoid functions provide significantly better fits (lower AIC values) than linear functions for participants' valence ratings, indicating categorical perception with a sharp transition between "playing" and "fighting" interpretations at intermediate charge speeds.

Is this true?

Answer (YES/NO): NO